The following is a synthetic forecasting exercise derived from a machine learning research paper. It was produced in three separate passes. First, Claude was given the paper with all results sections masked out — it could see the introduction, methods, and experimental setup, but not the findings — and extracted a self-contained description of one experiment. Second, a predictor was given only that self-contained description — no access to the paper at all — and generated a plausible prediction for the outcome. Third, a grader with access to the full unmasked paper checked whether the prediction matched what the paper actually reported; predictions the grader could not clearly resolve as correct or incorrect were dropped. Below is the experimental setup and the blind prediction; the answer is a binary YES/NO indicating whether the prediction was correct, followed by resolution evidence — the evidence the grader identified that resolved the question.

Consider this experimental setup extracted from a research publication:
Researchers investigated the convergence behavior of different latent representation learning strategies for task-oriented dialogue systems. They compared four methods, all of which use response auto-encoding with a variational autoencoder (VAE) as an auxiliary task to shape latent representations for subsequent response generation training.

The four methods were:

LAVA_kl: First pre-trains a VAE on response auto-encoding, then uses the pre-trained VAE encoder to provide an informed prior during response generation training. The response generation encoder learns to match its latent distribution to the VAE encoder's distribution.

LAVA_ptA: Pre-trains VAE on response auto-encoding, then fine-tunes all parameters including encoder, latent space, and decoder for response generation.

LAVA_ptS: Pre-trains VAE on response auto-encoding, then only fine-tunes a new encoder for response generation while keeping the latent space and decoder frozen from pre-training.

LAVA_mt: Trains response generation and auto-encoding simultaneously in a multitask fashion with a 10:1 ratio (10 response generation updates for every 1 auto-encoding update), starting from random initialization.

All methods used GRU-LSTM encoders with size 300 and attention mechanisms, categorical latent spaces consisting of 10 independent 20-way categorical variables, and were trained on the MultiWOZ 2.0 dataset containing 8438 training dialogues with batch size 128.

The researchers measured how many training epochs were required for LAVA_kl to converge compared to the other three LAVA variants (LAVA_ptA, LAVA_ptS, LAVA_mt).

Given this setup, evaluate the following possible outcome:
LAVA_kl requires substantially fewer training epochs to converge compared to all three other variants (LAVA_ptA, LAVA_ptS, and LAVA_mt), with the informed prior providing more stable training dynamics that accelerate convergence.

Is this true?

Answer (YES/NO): YES